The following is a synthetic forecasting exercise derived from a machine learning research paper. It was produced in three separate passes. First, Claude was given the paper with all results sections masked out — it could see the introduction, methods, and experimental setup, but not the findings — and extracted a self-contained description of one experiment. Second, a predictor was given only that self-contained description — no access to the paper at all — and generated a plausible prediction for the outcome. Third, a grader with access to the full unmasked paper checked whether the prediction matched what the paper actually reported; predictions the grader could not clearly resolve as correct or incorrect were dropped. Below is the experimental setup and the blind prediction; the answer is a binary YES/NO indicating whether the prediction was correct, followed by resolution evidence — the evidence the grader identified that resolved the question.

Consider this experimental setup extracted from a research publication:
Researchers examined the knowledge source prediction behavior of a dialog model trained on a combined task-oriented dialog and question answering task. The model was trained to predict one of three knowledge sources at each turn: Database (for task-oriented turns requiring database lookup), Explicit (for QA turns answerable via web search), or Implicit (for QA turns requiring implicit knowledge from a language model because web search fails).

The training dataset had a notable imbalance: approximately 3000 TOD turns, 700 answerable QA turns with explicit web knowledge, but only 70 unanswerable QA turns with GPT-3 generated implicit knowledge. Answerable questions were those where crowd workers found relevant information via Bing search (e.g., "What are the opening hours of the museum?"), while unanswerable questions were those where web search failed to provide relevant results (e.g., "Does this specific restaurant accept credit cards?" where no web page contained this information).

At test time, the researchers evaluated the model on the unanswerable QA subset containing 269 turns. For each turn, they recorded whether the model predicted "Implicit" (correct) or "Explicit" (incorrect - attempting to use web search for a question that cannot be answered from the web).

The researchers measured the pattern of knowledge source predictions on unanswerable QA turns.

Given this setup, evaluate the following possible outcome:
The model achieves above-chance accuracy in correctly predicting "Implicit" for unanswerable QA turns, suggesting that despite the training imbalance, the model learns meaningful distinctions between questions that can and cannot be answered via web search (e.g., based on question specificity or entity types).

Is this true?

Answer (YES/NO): YES